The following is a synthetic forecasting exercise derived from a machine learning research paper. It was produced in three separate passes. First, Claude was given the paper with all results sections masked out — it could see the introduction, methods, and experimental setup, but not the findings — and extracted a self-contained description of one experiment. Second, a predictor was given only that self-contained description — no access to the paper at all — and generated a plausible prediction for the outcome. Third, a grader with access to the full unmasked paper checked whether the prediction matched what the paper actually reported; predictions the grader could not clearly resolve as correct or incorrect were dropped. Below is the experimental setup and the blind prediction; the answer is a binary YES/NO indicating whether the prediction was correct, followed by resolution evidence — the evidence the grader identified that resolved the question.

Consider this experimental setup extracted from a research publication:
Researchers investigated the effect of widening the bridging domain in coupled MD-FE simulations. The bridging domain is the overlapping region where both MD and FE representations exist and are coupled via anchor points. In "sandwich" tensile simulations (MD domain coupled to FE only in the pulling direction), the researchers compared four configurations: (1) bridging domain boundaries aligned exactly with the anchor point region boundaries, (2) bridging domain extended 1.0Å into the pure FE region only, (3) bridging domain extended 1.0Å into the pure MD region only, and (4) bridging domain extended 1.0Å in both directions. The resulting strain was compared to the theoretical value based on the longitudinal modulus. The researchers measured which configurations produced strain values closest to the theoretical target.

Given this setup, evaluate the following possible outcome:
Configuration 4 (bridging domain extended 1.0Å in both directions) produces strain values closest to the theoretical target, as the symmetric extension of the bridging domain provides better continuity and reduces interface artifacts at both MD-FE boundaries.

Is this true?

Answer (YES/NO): NO